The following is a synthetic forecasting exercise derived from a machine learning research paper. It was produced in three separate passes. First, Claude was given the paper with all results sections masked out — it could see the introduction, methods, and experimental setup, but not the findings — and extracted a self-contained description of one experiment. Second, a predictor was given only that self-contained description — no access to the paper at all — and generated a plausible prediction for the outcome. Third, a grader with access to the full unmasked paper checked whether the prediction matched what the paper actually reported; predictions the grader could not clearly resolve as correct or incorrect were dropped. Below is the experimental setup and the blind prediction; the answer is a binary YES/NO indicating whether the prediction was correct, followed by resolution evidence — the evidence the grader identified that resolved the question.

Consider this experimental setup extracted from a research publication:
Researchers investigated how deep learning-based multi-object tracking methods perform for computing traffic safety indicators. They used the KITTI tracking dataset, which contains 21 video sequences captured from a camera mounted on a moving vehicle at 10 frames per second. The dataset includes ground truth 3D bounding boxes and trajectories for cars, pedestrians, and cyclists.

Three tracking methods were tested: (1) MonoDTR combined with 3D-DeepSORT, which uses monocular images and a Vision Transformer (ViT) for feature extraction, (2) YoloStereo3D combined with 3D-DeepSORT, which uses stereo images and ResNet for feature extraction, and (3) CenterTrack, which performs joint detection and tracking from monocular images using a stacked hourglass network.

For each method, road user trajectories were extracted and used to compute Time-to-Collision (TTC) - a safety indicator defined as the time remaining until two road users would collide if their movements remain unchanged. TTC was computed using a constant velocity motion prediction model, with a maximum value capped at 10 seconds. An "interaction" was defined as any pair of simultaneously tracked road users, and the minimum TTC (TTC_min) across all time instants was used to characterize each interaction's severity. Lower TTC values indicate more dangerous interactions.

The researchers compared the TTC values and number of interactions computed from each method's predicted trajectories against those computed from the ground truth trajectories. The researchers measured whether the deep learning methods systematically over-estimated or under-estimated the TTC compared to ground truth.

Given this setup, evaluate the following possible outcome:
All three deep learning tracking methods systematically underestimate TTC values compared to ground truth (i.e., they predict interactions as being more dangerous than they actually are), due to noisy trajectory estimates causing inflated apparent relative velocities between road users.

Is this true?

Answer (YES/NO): YES